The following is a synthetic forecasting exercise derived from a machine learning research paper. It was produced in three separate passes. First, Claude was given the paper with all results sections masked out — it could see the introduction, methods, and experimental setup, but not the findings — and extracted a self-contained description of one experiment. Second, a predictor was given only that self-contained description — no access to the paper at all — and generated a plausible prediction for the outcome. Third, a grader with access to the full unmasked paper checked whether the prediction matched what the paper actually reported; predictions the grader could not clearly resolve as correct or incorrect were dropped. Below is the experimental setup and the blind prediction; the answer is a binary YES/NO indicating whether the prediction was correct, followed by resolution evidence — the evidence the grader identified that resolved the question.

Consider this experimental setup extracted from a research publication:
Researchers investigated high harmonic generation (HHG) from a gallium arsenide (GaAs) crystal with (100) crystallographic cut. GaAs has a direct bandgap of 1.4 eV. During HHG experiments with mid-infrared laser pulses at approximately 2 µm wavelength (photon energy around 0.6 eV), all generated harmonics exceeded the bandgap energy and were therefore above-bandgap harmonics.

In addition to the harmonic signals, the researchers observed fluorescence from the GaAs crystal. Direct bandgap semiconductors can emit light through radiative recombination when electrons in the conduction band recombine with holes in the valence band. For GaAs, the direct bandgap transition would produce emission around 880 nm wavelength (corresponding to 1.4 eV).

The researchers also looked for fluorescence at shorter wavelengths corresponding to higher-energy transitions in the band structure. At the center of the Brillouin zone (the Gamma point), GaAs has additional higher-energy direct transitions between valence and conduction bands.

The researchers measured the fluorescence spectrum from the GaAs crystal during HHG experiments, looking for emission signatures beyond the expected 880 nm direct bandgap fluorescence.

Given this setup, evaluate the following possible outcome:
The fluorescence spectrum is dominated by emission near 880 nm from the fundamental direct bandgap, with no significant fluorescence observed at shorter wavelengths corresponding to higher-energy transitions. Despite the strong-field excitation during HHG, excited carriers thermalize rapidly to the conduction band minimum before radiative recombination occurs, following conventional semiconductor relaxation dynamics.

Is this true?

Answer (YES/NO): NO